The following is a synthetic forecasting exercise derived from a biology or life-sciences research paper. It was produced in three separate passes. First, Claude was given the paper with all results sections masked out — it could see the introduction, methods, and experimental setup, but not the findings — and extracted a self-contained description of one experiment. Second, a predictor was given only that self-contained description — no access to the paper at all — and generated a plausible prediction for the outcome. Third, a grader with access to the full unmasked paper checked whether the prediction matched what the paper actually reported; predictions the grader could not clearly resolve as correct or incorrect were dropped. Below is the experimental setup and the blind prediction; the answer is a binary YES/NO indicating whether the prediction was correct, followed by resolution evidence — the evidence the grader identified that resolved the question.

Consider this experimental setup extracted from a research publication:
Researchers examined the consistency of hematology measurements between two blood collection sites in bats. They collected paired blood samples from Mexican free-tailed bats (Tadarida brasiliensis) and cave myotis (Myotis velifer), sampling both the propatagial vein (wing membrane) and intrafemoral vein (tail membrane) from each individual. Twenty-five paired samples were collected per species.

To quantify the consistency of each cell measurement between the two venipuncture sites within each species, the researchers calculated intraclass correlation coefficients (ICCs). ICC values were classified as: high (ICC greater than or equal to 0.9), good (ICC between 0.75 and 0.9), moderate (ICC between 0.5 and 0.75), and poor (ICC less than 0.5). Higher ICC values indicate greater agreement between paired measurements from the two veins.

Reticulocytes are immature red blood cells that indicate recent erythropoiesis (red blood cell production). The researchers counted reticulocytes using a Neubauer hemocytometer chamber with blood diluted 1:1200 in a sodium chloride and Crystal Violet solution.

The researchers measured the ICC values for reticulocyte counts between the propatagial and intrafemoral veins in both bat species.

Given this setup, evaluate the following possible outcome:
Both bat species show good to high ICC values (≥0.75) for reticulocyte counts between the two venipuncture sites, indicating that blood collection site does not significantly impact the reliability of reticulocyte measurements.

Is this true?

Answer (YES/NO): YES